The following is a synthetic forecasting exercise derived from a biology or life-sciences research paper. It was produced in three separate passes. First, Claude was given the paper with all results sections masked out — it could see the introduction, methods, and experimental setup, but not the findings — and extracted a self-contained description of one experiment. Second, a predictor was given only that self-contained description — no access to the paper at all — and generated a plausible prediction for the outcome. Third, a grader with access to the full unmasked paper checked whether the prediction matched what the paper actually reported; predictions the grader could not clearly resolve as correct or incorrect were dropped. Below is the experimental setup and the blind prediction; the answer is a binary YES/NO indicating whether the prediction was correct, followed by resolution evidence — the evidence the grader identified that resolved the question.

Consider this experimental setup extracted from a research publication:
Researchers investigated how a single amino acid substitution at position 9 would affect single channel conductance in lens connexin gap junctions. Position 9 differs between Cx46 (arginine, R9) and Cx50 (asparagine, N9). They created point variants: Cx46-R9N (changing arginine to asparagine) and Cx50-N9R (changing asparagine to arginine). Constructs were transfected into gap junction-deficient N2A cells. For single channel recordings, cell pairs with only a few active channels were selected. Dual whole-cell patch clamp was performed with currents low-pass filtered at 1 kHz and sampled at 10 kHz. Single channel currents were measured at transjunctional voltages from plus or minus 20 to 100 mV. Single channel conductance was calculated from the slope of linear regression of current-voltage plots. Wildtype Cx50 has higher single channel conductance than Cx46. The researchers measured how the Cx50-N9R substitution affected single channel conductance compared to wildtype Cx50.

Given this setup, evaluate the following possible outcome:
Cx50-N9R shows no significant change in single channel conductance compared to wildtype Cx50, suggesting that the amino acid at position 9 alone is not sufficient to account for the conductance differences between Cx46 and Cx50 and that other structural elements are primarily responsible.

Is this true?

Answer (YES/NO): NO